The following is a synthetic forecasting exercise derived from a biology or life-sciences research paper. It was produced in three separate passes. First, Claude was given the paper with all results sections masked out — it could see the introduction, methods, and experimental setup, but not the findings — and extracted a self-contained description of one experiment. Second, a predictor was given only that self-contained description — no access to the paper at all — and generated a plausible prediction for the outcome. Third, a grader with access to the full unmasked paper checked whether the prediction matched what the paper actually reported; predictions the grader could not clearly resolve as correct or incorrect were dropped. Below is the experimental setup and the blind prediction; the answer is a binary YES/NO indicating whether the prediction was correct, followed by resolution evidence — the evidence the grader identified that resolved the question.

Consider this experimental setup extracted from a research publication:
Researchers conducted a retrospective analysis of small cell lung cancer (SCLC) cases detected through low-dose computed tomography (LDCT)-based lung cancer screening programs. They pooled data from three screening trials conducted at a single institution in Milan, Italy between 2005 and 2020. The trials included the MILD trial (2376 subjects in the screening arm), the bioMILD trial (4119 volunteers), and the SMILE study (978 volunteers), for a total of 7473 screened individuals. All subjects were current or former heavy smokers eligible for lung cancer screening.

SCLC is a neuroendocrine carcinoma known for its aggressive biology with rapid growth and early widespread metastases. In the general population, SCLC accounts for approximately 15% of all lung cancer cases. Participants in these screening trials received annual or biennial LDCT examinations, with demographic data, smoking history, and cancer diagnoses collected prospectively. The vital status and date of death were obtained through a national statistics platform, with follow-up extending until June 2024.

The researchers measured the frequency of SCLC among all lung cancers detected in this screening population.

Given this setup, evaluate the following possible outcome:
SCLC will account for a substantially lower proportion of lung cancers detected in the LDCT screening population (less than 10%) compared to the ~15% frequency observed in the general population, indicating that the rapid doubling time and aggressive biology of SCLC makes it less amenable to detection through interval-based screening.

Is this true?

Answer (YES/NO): YES